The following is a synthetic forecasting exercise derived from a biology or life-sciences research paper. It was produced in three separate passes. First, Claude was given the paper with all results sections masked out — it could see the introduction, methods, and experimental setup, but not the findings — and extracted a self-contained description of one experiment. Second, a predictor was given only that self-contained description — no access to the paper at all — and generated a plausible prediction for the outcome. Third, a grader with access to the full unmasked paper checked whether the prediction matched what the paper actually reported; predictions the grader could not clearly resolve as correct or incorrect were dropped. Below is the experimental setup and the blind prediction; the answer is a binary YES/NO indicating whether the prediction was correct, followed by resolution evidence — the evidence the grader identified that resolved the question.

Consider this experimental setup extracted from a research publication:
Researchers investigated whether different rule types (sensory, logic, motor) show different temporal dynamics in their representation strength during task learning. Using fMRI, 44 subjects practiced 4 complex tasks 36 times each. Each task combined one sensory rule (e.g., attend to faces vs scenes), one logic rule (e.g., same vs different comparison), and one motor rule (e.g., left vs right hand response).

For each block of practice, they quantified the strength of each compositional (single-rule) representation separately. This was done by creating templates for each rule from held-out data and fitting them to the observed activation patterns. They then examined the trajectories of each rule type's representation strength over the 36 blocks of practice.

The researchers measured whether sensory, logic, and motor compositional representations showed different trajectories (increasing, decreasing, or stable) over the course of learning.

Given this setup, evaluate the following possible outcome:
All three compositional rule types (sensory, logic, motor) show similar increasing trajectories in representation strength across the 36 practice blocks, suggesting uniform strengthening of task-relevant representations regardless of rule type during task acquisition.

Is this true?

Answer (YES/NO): NO